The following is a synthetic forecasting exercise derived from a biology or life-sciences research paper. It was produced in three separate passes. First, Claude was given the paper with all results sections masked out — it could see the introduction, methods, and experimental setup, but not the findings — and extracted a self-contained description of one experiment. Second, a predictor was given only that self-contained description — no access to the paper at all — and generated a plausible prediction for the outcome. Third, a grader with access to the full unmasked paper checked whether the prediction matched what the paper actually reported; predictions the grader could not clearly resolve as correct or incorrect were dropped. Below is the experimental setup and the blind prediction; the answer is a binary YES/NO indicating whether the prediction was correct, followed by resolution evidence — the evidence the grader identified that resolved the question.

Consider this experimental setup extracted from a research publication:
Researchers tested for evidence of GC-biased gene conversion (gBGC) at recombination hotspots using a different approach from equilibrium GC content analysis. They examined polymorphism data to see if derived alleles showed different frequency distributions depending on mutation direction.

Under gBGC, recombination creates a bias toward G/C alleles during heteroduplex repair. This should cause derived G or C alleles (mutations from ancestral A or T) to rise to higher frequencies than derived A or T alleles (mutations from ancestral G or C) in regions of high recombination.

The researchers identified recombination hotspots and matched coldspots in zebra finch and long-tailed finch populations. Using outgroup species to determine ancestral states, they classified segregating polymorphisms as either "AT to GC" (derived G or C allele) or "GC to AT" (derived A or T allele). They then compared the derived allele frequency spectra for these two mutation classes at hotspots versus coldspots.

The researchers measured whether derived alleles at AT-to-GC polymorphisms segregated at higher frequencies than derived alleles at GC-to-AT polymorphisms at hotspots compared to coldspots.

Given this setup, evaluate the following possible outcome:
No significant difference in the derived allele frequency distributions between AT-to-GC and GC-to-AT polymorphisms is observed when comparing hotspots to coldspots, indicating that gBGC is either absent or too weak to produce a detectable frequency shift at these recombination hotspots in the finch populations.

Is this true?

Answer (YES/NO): NO